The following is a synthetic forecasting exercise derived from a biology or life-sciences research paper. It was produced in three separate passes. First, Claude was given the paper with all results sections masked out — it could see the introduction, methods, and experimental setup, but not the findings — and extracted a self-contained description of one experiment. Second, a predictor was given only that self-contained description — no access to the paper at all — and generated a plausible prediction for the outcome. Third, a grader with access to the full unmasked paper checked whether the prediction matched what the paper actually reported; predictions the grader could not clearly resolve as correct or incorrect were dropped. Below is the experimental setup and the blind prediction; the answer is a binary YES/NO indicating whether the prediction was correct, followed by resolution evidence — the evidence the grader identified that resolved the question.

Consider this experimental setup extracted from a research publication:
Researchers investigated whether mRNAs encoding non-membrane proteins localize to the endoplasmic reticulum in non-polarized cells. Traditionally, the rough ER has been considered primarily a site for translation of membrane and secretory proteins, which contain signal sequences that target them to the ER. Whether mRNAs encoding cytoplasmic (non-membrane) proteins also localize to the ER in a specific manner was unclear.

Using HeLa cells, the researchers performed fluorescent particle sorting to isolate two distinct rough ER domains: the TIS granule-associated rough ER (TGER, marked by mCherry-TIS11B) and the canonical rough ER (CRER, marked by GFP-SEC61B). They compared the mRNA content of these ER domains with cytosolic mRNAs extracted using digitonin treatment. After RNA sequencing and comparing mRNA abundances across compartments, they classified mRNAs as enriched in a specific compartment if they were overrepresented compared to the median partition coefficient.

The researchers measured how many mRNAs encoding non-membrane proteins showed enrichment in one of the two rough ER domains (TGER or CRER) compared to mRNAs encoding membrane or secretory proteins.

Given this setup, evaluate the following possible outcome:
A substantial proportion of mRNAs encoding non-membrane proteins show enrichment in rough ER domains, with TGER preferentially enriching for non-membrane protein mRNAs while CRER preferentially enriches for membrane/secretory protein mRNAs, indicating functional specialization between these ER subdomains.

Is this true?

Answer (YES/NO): YES